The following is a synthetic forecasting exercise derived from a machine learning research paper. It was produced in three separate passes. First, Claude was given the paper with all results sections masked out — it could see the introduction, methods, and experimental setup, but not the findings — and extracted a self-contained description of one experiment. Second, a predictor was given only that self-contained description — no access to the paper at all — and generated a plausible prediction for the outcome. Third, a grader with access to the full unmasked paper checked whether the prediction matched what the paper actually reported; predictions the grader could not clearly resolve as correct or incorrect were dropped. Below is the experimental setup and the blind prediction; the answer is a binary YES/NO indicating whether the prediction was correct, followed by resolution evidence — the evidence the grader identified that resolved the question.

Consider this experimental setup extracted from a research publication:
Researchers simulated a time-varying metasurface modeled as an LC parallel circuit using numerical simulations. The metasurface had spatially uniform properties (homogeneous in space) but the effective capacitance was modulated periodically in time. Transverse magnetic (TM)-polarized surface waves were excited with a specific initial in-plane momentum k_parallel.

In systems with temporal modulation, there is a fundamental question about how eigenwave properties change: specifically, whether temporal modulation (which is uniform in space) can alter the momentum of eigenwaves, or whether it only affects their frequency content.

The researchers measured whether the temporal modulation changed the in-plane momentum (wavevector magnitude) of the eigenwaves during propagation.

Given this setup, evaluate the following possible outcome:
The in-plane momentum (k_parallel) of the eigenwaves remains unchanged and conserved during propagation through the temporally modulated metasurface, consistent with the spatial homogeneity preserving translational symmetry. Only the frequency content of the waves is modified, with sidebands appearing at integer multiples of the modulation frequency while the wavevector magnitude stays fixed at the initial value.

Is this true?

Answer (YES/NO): YES